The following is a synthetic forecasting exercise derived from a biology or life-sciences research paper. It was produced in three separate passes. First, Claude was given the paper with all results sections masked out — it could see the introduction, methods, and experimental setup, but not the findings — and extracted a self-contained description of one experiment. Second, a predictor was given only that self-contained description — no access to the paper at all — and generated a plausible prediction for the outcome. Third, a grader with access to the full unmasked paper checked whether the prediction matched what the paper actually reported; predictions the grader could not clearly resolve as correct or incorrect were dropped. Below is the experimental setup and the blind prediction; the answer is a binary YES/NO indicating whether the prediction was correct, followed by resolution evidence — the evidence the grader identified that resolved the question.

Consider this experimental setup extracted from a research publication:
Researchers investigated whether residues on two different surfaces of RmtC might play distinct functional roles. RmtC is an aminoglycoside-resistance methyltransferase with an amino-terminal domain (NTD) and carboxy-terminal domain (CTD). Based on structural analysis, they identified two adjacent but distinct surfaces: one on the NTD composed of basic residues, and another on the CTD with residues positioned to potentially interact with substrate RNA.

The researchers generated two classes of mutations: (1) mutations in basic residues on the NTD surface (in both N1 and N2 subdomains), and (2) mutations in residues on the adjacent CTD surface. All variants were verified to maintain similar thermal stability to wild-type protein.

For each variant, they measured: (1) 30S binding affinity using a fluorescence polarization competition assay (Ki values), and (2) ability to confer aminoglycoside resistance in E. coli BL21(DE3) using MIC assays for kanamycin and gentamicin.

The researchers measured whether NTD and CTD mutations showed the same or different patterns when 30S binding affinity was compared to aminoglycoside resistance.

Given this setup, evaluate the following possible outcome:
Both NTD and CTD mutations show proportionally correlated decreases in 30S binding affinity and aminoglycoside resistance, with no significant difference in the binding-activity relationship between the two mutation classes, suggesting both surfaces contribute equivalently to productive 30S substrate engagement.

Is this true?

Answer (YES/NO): NO